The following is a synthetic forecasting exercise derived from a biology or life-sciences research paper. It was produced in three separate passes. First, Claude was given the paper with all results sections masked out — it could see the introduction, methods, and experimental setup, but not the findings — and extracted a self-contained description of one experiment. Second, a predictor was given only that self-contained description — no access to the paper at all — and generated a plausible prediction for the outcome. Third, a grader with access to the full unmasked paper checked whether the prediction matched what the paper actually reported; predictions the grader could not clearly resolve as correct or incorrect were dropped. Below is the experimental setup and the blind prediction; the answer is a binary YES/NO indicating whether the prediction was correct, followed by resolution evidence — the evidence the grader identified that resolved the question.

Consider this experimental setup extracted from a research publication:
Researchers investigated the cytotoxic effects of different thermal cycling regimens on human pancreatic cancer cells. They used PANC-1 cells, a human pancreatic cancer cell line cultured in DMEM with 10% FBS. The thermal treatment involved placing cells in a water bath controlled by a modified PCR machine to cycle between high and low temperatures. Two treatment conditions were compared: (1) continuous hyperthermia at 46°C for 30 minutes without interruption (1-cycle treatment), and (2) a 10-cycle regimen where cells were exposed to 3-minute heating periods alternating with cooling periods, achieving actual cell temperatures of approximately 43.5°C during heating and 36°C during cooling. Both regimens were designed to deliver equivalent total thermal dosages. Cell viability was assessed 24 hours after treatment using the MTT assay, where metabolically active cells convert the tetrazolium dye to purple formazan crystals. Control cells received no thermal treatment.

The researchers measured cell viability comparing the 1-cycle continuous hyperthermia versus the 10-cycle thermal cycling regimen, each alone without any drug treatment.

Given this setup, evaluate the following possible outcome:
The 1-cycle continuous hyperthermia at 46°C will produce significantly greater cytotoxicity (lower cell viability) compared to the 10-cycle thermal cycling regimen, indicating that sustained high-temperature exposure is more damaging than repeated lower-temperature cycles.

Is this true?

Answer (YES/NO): YES